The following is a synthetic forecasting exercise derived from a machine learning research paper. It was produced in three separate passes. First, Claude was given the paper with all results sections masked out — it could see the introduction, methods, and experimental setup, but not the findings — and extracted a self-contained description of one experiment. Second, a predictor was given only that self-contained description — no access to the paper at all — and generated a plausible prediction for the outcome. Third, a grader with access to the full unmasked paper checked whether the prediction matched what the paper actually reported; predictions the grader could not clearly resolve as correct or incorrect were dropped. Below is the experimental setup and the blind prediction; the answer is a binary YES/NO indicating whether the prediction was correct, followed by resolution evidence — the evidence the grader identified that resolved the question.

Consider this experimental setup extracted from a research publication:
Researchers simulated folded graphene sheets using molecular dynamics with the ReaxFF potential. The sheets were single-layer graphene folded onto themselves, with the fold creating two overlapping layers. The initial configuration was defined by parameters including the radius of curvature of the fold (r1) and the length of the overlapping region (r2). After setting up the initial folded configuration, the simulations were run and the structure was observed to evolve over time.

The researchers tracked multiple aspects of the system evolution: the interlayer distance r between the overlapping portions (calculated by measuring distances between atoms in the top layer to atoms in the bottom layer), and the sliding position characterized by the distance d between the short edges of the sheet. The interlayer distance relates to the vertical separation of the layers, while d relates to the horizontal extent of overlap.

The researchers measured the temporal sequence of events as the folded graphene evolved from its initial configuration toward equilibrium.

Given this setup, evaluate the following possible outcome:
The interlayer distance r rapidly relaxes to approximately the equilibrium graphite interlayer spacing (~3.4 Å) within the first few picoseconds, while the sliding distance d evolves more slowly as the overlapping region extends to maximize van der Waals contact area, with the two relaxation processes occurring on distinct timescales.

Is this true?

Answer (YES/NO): NO